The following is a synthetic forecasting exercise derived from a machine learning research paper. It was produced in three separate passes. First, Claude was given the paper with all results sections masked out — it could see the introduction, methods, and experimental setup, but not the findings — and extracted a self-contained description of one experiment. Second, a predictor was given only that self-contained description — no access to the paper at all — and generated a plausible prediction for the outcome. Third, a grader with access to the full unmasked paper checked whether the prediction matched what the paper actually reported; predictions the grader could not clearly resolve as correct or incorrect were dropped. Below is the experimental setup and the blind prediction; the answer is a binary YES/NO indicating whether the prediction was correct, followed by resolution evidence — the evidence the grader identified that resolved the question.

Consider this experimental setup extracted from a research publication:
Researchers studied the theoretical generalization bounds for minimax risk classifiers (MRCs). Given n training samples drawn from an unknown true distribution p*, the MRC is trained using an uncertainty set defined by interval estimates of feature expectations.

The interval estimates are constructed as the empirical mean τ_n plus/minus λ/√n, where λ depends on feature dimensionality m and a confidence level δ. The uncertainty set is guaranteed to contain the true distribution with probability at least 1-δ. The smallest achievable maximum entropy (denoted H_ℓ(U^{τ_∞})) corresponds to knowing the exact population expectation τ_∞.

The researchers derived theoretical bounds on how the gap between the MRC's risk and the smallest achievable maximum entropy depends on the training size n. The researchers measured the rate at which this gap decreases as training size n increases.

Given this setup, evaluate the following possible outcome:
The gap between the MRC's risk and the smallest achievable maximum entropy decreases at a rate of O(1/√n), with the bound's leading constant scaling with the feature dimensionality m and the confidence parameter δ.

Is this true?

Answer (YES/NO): YES